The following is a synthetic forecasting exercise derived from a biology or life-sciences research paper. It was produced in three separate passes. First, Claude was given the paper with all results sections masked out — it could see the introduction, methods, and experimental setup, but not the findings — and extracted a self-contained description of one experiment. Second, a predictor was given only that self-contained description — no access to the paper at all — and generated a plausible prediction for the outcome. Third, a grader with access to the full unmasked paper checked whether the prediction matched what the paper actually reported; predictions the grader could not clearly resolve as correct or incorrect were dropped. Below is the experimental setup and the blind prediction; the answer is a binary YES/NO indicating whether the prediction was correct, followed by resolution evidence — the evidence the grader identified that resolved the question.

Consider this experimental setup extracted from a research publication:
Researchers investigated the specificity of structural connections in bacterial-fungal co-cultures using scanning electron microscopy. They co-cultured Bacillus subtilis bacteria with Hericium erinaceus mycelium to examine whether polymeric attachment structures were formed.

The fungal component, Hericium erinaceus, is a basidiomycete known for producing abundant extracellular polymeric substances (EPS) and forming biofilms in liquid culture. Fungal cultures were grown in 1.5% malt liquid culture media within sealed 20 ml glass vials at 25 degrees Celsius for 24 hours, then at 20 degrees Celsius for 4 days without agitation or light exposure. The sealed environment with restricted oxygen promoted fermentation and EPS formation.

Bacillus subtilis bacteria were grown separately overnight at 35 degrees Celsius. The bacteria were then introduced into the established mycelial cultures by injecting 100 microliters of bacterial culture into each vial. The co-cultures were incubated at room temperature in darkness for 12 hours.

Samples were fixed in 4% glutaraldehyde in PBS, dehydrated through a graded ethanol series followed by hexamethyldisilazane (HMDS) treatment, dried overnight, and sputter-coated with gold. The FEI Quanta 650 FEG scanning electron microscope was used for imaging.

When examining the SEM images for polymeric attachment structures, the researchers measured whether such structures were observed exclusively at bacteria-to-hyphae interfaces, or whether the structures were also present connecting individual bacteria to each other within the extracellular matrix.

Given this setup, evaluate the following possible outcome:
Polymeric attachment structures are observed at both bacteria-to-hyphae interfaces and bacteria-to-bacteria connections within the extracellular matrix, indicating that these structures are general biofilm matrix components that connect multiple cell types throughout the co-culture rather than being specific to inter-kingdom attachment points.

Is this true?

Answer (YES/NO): YES